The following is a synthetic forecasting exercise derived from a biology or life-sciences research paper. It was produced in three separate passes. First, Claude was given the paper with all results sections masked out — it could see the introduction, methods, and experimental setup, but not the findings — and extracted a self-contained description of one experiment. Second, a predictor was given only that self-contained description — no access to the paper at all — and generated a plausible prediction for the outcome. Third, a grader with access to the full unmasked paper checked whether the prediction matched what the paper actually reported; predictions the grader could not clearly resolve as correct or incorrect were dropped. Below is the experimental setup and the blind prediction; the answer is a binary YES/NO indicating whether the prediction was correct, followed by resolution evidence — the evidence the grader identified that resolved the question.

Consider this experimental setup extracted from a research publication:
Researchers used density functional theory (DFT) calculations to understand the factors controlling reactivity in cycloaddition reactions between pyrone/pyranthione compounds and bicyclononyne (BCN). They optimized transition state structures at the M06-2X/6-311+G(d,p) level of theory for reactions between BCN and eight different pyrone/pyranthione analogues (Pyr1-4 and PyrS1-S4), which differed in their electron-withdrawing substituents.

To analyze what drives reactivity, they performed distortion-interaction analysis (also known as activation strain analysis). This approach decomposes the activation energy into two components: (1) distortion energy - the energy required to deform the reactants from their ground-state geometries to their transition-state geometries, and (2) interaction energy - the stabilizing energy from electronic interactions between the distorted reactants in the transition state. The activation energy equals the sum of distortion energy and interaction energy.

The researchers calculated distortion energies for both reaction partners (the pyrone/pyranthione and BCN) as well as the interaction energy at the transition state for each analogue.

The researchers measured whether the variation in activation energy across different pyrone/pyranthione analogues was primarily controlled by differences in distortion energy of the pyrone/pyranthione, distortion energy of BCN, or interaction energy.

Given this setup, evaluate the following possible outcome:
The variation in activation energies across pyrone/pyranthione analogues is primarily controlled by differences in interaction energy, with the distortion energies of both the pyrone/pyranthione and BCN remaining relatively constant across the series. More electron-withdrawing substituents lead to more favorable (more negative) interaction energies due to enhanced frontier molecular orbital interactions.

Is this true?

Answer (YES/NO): YES